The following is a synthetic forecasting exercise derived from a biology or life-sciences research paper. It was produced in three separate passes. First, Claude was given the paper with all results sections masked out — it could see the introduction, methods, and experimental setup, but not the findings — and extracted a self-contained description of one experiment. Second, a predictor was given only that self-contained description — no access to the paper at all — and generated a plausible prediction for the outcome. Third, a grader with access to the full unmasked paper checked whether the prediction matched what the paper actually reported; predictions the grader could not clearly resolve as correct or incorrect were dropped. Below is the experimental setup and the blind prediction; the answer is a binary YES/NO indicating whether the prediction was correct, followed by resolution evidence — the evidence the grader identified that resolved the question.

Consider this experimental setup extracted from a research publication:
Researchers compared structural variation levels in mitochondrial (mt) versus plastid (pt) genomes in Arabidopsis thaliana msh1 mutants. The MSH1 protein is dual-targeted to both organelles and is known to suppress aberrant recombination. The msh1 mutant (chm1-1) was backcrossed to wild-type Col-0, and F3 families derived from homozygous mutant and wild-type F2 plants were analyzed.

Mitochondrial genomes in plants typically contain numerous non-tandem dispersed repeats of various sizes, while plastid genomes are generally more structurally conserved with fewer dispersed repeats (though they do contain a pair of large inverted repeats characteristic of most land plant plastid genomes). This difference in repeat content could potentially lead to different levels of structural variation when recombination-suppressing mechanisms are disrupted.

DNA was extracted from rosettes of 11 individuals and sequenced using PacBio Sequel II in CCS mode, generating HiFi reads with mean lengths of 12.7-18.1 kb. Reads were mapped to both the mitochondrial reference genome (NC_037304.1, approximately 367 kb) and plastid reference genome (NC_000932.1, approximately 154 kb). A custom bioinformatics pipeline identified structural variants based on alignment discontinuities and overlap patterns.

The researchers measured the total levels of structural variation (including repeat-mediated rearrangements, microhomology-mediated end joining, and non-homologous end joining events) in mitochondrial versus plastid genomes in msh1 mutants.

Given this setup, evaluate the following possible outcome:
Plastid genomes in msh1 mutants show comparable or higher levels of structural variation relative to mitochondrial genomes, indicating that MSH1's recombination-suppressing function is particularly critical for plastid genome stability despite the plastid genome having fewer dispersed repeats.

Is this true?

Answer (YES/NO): NO